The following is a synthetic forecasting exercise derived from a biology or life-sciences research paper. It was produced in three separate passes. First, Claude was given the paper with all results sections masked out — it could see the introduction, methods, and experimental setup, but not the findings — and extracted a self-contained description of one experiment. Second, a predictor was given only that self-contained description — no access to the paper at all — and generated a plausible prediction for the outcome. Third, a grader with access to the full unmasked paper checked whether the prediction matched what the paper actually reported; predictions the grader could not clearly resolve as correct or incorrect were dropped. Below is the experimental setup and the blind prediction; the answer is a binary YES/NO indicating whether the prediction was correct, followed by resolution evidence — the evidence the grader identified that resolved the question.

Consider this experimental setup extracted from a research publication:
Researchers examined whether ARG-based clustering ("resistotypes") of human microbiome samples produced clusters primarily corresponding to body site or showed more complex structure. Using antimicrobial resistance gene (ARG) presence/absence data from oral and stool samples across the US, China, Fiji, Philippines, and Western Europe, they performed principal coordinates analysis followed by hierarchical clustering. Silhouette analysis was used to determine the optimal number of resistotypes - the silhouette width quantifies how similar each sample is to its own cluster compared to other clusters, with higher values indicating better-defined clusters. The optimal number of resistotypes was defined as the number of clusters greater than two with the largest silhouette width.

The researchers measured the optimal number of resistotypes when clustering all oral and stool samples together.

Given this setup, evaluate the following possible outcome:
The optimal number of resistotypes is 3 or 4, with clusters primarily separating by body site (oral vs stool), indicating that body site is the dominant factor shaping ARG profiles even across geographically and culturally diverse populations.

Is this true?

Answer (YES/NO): NO